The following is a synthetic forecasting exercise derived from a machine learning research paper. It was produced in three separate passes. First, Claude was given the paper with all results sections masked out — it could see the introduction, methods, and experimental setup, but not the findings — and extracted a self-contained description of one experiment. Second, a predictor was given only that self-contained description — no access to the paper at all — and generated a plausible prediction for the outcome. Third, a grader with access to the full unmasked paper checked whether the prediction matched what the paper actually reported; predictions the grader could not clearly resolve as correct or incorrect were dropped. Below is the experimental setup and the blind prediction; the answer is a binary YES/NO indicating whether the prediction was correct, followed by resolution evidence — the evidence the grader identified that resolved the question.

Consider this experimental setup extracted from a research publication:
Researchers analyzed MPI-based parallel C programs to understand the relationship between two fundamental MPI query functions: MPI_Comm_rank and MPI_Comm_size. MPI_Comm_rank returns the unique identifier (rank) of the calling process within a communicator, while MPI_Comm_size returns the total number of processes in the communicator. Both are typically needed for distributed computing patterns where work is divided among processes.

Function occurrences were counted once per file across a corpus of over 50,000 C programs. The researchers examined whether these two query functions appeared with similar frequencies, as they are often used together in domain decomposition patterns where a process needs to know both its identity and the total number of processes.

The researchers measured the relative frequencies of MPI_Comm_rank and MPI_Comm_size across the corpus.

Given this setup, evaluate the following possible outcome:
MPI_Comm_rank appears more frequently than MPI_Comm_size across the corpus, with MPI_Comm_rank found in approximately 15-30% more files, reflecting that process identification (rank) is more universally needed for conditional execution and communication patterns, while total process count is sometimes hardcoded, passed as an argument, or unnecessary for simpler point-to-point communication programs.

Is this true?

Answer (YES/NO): NO